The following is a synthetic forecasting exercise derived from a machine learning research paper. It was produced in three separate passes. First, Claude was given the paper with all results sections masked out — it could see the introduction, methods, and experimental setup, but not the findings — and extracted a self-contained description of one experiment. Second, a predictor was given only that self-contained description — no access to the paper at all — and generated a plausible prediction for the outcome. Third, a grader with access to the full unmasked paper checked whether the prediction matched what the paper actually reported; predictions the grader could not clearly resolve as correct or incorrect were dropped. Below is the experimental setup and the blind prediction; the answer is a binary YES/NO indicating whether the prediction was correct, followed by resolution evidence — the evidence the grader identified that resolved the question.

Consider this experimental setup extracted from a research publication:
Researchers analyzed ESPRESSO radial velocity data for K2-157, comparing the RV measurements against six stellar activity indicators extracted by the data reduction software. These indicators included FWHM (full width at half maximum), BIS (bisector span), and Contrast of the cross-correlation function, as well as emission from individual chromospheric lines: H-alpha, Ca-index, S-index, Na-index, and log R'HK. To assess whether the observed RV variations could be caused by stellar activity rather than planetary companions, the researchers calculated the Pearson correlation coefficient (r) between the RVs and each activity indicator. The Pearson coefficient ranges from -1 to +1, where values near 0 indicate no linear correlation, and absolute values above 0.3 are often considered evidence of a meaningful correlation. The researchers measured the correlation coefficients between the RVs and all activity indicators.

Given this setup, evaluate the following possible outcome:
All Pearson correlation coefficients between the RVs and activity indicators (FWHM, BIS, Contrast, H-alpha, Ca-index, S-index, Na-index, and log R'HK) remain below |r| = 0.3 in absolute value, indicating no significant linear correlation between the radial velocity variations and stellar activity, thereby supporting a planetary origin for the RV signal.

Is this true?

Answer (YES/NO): YES